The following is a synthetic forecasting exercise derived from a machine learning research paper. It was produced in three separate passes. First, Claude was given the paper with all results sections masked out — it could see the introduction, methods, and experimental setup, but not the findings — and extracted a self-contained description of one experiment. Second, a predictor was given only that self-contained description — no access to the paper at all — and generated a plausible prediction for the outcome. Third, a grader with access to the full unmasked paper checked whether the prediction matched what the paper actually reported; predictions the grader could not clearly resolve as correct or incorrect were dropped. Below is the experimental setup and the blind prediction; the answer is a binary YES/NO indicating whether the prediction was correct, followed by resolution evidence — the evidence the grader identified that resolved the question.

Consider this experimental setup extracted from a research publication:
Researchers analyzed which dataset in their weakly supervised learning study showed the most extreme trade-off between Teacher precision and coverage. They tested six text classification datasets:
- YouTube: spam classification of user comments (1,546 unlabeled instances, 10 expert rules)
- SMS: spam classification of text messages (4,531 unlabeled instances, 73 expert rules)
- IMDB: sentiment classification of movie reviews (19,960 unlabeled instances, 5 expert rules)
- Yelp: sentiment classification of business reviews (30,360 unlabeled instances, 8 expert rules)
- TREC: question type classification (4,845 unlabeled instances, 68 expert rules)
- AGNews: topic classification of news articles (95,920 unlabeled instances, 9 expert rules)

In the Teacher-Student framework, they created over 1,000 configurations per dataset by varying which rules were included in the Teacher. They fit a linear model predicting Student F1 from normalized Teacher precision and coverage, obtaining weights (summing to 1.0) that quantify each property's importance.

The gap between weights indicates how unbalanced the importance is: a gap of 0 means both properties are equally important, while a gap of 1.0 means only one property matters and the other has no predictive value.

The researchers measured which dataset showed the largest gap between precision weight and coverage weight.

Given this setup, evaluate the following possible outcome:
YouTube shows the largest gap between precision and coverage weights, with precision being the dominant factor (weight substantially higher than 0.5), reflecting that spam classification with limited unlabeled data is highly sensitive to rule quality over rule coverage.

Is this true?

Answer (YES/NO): NO